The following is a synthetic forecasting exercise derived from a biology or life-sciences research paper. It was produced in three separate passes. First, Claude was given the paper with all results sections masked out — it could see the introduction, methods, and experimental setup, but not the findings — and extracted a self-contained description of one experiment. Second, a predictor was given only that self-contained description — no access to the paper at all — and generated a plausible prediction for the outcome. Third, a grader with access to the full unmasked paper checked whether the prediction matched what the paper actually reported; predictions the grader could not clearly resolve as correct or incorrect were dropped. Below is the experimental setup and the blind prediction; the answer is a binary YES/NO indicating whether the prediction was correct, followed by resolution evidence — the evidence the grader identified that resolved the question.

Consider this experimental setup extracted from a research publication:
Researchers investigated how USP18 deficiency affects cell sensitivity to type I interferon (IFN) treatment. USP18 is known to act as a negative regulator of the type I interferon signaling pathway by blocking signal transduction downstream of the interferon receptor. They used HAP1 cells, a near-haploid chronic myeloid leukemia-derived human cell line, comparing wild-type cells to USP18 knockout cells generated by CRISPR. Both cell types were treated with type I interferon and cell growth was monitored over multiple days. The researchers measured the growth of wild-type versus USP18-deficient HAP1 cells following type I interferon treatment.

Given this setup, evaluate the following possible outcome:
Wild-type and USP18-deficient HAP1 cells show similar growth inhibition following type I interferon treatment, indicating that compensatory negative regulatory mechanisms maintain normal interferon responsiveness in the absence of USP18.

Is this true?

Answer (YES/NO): NO